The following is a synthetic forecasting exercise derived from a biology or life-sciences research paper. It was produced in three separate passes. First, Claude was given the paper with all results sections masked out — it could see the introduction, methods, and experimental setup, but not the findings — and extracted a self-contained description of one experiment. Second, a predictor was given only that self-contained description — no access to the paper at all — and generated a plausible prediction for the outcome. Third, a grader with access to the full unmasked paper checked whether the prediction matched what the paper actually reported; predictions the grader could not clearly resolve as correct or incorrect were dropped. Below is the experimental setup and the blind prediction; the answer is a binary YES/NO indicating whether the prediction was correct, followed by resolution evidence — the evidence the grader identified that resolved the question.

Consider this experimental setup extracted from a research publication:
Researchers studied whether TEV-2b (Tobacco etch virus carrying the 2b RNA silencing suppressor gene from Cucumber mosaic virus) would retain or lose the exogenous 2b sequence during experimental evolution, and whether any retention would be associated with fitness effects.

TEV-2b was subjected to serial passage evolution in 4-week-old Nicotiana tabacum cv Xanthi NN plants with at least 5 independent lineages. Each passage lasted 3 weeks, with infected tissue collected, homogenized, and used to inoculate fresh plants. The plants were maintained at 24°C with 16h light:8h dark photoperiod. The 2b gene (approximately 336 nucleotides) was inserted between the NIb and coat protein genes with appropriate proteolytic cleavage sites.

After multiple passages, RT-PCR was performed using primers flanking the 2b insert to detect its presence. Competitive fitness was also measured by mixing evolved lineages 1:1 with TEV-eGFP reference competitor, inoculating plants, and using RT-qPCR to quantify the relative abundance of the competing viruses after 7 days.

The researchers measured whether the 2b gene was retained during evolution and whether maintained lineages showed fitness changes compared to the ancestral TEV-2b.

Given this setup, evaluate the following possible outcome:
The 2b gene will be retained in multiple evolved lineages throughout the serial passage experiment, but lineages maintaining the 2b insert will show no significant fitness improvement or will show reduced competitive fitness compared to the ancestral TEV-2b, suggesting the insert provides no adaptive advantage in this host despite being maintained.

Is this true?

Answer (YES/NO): YES